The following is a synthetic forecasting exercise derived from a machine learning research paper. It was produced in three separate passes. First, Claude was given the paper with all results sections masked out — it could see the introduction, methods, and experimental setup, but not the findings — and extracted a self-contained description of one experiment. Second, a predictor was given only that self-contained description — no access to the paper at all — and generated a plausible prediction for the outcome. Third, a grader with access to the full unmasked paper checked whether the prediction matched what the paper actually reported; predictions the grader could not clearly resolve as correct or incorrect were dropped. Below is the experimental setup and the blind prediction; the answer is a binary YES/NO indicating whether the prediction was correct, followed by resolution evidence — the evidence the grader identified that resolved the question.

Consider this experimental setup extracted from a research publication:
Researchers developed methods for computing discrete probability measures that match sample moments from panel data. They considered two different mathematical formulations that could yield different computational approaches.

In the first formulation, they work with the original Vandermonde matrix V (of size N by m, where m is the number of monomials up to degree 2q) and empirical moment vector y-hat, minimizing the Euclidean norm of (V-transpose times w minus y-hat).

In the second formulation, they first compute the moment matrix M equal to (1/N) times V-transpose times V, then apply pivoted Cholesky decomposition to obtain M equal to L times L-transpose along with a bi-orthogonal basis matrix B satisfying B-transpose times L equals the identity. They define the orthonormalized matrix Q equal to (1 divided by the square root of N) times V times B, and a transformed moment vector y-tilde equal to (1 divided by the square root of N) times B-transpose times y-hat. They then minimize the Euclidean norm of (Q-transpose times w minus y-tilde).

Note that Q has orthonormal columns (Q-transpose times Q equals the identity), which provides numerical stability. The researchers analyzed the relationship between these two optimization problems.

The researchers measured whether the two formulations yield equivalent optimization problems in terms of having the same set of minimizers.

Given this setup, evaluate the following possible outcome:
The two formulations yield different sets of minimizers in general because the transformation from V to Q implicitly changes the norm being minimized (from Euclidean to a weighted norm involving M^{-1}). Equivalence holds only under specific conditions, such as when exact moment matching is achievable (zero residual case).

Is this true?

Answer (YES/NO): NO